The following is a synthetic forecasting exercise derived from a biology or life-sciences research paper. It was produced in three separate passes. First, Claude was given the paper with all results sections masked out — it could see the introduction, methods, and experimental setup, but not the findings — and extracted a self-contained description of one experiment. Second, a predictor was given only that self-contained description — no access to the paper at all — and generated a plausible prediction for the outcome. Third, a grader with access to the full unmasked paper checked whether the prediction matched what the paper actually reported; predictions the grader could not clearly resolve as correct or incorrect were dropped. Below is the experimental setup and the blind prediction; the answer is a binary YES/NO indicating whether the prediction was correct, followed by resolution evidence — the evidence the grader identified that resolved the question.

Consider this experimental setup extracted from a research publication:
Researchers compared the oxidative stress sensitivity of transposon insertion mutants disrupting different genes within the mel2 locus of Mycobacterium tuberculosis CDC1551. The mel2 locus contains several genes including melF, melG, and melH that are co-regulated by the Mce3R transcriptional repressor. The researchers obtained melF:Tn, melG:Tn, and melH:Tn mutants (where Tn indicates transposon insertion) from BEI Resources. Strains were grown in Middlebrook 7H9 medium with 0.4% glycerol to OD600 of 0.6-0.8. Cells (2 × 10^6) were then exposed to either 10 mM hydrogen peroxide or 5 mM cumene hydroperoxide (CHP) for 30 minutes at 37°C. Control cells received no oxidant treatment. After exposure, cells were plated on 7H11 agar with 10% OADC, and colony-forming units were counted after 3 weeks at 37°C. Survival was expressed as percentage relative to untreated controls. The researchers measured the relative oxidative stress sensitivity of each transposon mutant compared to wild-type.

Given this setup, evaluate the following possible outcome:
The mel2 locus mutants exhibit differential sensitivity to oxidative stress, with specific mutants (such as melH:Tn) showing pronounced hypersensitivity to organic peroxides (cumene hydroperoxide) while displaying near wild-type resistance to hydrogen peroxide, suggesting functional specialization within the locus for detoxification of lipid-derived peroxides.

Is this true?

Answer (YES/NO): NO